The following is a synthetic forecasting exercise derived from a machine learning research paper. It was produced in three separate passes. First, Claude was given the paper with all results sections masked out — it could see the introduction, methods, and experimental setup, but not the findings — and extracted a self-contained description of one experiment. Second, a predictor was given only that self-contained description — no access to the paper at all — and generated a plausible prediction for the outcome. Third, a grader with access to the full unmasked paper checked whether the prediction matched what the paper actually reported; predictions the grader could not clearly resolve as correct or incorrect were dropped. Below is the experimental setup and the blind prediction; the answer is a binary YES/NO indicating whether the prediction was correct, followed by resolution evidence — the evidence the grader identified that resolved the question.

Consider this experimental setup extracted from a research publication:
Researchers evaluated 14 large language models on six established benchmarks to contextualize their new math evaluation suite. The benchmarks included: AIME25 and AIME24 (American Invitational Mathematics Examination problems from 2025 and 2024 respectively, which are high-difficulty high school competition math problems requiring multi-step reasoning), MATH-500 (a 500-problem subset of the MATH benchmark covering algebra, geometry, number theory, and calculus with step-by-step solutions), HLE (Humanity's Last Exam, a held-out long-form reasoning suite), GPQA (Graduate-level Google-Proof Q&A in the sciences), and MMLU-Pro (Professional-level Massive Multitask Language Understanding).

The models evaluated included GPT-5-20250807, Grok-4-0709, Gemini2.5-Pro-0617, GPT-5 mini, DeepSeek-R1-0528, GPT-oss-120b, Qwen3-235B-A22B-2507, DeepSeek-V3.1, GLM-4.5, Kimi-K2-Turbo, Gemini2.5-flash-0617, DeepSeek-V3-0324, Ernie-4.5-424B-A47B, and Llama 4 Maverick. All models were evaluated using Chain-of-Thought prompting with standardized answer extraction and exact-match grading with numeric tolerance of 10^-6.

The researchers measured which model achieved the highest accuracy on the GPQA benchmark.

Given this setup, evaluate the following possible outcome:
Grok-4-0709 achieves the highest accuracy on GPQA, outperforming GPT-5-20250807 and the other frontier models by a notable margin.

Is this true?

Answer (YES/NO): YES